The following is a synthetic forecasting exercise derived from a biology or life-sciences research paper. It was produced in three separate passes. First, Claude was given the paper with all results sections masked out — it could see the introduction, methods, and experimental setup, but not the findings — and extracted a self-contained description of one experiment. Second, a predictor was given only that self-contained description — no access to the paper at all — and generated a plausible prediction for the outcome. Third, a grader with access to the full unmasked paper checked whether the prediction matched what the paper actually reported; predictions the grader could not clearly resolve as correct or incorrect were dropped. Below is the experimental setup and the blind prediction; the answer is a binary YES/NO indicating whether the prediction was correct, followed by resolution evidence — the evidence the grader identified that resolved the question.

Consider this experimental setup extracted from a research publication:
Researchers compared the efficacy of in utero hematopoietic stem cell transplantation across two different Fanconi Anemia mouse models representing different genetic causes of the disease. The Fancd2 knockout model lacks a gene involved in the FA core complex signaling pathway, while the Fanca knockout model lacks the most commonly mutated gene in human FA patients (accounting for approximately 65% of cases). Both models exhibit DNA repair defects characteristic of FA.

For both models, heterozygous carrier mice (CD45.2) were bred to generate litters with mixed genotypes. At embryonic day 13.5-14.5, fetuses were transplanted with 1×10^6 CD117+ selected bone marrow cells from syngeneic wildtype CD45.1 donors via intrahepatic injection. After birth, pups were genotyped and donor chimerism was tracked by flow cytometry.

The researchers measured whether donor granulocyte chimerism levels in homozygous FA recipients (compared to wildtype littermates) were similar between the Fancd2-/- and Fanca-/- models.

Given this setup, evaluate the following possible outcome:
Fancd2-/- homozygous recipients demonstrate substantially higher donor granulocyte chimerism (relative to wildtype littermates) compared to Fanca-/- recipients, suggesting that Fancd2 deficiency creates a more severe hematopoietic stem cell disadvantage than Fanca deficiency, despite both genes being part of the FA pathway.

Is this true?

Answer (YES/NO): YES